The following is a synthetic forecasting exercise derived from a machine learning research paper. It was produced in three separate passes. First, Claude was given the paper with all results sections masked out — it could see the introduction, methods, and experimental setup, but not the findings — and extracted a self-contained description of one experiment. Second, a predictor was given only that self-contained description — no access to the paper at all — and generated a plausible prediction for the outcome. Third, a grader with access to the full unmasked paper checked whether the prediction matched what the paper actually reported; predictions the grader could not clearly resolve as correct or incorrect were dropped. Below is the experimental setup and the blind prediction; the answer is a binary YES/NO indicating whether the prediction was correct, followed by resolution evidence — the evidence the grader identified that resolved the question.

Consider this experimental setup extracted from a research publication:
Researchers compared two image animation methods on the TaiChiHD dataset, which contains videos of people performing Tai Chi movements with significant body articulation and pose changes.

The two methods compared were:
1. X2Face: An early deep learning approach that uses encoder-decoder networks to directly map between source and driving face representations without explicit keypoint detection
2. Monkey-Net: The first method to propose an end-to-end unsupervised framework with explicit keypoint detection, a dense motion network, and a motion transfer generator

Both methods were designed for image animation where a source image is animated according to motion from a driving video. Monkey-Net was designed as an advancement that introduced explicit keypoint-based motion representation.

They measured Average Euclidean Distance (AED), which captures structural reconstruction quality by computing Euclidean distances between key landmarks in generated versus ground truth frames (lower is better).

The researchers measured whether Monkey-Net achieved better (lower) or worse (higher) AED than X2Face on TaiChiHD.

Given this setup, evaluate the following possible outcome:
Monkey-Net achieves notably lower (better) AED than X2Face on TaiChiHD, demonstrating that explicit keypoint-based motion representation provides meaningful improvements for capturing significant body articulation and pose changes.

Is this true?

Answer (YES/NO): NO